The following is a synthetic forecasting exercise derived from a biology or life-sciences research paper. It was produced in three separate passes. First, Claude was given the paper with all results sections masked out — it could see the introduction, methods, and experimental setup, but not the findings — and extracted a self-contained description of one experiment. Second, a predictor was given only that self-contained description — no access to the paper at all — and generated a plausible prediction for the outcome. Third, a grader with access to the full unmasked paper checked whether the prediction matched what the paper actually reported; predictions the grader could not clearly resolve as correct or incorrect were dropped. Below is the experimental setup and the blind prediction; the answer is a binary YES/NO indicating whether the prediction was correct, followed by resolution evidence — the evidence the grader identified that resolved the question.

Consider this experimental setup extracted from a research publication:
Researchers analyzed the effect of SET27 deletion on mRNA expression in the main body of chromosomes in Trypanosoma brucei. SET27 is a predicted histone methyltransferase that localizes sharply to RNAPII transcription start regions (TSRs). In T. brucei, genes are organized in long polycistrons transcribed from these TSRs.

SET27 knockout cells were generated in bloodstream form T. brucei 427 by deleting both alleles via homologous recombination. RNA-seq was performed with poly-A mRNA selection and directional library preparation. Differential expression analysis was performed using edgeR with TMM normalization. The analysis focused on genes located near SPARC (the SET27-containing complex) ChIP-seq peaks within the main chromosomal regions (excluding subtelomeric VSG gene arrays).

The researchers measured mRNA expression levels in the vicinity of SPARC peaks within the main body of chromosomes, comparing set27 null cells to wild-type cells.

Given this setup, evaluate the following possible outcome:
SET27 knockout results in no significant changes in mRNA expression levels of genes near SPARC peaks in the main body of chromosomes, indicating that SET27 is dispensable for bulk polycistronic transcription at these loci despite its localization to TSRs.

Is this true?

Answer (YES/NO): NO